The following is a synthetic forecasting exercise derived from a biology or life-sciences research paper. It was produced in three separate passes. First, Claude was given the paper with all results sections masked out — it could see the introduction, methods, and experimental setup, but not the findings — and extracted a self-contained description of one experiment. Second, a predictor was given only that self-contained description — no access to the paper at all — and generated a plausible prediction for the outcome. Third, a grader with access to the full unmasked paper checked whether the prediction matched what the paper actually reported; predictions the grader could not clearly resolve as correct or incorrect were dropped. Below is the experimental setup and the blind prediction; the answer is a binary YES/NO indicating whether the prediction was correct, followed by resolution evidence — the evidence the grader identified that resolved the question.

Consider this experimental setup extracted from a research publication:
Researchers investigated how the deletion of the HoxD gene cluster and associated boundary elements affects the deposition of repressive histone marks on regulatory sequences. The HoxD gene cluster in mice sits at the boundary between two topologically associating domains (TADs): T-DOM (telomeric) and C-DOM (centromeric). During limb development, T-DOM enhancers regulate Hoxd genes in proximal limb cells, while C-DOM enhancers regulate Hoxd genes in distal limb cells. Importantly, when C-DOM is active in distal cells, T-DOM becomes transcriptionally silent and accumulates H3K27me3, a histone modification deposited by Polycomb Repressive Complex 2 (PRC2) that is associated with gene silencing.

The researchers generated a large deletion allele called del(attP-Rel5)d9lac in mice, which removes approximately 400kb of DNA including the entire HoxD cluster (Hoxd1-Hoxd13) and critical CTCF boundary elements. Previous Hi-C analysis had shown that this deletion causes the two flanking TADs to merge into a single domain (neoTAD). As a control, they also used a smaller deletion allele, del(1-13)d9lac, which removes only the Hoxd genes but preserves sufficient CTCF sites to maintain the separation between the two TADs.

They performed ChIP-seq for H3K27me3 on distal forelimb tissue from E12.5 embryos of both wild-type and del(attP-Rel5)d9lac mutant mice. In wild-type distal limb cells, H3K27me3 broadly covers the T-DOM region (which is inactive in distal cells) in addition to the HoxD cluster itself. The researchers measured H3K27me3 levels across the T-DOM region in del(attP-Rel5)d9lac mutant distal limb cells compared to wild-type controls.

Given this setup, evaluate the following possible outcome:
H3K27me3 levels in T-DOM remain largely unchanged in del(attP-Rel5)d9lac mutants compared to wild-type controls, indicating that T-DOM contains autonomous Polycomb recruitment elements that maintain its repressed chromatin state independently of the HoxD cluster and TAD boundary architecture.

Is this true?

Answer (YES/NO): NO